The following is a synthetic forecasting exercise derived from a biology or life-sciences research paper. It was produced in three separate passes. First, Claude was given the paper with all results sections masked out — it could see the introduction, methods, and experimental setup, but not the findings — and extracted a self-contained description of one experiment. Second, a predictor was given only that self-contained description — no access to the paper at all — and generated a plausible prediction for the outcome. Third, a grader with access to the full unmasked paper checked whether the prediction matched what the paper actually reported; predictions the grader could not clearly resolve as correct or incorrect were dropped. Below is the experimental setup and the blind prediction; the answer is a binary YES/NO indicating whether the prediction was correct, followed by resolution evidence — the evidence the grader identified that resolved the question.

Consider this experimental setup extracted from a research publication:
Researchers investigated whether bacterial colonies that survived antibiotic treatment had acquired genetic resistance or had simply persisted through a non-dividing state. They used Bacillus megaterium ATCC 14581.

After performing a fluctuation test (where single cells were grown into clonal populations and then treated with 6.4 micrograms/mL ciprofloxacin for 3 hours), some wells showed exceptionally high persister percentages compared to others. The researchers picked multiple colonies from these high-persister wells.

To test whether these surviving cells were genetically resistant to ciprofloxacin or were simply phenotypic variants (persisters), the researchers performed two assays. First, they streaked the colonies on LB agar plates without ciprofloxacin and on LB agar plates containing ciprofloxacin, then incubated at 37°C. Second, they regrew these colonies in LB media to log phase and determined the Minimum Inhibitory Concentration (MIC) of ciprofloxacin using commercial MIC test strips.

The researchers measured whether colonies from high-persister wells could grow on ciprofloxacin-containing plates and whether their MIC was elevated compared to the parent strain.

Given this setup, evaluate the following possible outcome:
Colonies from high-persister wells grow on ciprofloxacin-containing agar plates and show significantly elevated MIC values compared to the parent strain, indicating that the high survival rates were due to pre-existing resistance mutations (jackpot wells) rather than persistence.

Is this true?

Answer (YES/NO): NO